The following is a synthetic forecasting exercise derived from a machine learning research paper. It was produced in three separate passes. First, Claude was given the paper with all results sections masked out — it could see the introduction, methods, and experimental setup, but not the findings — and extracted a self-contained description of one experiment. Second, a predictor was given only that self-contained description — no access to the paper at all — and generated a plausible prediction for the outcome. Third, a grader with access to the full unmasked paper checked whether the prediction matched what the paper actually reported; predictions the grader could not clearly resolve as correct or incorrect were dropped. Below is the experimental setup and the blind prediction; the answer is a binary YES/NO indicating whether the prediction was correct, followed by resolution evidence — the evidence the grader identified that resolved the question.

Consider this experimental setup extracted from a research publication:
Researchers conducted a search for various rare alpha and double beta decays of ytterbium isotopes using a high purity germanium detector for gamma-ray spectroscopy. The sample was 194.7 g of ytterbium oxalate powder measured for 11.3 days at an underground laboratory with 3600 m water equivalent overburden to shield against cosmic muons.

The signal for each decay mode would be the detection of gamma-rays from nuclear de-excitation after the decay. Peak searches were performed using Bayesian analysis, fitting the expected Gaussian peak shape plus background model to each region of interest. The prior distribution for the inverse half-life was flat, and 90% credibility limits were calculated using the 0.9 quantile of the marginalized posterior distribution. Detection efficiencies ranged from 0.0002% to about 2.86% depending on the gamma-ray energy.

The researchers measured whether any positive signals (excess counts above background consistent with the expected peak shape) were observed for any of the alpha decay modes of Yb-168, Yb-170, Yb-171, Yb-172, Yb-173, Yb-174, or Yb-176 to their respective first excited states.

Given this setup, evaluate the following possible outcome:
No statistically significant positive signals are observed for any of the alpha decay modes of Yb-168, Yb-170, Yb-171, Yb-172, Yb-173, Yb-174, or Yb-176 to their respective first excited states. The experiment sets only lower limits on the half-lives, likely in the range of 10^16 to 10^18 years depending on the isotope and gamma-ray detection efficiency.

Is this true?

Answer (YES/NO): NO